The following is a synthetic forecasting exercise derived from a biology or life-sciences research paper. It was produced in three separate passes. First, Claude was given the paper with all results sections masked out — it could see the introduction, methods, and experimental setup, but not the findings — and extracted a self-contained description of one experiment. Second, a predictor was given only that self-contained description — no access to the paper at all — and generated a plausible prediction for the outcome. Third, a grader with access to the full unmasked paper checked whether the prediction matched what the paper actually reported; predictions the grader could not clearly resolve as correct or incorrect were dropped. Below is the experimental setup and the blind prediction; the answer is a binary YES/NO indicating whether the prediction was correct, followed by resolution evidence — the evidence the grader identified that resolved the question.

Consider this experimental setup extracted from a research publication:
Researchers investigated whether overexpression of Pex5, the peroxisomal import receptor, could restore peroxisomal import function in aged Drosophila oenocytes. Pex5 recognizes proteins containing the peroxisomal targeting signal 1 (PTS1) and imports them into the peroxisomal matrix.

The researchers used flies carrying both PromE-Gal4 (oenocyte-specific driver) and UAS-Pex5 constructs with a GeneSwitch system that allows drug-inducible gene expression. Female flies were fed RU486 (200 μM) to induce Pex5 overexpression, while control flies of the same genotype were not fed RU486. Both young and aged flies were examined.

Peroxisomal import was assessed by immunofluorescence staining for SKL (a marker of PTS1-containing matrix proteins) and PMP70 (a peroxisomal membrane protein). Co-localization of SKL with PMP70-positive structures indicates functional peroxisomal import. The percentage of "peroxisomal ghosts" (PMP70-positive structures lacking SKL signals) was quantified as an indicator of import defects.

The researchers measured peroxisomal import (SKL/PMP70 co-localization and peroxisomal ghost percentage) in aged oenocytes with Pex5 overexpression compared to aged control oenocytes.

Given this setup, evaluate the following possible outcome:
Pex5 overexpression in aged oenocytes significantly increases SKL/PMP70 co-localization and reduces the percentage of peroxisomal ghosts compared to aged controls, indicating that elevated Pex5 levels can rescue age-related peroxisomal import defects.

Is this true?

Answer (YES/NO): YES